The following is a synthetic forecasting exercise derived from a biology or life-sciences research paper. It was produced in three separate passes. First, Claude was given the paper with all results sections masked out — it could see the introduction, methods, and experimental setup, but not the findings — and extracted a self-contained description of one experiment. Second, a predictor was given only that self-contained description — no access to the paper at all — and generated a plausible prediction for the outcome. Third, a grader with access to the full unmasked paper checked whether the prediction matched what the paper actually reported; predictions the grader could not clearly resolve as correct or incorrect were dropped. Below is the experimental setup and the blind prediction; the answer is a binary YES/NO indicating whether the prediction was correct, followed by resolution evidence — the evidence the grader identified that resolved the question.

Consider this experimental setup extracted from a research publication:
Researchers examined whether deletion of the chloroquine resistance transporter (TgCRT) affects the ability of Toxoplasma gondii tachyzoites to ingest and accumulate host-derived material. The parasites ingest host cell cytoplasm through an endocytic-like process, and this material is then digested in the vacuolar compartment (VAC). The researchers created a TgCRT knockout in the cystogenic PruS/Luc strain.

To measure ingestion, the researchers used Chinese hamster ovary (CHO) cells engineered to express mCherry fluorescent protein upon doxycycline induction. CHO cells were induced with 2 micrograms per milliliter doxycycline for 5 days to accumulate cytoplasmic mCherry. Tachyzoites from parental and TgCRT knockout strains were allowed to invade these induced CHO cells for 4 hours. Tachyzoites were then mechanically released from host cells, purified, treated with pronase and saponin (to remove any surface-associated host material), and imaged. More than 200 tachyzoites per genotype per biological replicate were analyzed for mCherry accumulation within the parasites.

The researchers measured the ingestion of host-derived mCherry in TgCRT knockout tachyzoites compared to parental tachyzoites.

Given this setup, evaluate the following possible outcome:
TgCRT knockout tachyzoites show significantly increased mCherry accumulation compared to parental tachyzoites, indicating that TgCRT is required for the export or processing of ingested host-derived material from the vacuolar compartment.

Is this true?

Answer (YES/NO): NO